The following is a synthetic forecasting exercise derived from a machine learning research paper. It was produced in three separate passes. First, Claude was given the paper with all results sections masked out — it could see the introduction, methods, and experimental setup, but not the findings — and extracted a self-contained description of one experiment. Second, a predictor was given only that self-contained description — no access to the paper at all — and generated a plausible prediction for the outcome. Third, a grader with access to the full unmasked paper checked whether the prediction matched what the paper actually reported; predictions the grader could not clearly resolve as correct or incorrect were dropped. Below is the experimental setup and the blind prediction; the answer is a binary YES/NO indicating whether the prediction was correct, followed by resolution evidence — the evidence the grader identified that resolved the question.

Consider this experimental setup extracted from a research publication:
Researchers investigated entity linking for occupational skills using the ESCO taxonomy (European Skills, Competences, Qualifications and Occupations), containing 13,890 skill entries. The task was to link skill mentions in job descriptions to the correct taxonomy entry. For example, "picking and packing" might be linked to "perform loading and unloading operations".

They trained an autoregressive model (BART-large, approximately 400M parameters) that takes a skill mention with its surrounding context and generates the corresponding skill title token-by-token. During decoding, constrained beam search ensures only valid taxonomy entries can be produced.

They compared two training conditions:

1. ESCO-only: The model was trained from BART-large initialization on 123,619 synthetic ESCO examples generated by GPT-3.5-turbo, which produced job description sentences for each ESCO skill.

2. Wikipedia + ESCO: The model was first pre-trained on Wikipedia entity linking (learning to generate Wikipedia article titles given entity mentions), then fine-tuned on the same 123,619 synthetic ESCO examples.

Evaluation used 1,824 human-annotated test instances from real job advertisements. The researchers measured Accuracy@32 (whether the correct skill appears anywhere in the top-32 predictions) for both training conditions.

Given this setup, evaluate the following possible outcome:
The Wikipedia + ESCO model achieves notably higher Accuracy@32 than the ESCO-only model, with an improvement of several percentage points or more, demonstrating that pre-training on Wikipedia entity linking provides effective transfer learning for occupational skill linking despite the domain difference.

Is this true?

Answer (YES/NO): YES